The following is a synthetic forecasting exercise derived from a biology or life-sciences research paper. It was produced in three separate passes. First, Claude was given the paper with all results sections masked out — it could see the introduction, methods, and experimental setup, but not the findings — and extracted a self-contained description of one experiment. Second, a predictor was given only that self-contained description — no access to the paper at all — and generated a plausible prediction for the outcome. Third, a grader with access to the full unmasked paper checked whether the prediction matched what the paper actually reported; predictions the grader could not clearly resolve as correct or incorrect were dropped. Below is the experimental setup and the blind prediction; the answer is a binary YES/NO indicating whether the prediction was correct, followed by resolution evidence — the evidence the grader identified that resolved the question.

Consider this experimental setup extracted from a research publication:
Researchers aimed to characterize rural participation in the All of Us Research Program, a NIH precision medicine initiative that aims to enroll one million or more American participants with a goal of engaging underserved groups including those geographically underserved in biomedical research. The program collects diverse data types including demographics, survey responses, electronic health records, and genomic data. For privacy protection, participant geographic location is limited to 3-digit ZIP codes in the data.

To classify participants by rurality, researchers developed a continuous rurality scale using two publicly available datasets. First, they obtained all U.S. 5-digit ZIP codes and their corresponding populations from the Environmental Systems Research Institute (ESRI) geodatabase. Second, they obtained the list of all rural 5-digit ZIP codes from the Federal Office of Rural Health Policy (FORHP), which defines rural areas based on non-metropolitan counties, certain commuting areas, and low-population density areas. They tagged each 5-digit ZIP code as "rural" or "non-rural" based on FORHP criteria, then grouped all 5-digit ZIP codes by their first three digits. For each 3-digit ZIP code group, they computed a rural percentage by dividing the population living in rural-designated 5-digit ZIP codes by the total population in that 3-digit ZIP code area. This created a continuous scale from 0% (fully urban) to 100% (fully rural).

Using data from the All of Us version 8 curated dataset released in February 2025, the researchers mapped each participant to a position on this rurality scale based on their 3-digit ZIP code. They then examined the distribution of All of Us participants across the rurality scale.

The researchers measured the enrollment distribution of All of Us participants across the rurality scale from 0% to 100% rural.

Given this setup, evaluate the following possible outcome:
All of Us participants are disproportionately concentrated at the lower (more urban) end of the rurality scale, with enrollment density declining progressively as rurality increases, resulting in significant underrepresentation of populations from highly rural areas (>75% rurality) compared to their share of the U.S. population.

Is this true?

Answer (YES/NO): YES